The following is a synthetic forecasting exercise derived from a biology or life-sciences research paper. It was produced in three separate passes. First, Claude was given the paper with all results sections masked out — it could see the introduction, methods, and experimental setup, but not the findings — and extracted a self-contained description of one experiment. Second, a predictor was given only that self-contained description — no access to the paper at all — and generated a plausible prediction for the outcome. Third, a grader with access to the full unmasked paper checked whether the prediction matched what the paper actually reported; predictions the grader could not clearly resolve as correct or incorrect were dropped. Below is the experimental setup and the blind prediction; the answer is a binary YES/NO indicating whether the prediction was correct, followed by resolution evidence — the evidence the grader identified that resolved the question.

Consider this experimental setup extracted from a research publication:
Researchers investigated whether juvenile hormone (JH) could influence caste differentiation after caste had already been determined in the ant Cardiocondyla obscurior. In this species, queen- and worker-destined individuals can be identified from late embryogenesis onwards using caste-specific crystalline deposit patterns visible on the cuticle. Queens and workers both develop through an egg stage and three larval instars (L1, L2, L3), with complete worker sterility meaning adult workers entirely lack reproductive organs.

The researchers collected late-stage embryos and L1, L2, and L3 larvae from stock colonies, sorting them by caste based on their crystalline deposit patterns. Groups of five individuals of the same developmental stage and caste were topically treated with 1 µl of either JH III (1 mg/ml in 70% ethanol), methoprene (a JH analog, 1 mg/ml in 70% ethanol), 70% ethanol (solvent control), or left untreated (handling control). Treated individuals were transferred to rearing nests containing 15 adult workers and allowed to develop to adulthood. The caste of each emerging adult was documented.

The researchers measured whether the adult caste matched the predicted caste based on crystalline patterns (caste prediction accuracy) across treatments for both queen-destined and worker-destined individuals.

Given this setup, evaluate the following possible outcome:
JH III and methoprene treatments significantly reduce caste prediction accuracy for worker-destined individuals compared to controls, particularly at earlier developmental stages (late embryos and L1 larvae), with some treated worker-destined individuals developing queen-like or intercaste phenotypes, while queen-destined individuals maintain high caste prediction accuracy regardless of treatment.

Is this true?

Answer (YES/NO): NO